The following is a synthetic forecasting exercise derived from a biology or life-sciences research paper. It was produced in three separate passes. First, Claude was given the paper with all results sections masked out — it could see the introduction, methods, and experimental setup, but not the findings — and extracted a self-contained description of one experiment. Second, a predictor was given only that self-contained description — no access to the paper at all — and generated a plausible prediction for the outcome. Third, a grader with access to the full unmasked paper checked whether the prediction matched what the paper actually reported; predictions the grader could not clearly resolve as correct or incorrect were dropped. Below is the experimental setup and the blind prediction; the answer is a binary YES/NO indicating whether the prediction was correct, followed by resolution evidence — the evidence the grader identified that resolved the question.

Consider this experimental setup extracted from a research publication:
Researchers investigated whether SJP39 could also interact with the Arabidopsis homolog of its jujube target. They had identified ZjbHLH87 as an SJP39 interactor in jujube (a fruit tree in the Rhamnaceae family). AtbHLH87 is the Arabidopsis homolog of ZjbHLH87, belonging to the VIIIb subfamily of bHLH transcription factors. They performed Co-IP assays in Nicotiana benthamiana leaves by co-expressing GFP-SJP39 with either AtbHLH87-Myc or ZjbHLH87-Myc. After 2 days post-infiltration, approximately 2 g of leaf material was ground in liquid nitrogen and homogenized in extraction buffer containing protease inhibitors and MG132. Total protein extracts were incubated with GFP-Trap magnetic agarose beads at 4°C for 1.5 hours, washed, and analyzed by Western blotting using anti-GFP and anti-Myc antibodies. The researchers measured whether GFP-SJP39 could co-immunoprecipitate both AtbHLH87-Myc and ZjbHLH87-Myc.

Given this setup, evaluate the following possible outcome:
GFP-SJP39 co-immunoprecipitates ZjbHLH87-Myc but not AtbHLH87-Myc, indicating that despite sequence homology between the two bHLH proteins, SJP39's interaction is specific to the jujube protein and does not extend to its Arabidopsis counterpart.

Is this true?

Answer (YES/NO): NO